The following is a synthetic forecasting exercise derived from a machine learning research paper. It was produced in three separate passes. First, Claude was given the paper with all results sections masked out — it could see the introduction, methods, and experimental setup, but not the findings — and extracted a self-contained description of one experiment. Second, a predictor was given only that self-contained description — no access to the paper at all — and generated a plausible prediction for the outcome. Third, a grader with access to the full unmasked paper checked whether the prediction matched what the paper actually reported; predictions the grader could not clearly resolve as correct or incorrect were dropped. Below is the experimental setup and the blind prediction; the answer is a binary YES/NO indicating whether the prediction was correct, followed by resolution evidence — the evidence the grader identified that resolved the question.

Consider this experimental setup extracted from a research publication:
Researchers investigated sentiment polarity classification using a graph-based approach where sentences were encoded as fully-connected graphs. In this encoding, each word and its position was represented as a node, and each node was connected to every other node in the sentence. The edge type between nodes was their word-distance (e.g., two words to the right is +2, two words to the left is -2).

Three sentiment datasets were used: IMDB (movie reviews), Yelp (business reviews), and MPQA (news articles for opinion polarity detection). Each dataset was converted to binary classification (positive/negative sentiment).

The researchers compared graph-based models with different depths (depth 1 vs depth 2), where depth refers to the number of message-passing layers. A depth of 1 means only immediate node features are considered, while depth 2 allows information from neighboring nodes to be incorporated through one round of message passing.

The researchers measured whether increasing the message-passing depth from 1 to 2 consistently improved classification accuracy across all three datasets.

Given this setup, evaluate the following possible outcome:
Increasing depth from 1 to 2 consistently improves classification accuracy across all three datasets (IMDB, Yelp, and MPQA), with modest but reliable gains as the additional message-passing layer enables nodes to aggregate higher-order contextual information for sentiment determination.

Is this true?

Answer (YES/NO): YES